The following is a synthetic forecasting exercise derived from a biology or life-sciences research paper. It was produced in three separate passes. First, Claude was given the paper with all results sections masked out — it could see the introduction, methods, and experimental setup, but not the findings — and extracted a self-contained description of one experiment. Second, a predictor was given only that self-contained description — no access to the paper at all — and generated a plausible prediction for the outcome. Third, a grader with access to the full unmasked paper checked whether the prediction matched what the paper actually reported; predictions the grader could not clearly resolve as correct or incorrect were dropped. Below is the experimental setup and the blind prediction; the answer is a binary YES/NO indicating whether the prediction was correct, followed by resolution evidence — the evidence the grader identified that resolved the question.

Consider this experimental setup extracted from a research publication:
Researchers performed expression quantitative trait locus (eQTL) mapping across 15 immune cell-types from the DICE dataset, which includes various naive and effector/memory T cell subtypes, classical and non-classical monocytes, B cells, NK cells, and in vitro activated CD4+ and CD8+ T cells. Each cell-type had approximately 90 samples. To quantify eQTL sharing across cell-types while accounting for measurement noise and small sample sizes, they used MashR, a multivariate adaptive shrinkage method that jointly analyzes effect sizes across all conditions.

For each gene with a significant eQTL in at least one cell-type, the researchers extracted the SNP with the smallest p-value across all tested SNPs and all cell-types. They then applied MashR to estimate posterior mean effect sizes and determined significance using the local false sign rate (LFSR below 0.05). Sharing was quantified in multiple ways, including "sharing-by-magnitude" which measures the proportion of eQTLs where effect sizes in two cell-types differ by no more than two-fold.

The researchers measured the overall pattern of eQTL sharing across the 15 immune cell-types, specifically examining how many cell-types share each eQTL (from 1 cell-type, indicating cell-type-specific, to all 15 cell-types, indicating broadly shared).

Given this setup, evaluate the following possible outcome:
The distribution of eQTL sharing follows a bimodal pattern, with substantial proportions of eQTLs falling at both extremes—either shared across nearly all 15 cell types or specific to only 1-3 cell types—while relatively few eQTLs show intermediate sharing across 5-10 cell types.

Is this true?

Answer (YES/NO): NO